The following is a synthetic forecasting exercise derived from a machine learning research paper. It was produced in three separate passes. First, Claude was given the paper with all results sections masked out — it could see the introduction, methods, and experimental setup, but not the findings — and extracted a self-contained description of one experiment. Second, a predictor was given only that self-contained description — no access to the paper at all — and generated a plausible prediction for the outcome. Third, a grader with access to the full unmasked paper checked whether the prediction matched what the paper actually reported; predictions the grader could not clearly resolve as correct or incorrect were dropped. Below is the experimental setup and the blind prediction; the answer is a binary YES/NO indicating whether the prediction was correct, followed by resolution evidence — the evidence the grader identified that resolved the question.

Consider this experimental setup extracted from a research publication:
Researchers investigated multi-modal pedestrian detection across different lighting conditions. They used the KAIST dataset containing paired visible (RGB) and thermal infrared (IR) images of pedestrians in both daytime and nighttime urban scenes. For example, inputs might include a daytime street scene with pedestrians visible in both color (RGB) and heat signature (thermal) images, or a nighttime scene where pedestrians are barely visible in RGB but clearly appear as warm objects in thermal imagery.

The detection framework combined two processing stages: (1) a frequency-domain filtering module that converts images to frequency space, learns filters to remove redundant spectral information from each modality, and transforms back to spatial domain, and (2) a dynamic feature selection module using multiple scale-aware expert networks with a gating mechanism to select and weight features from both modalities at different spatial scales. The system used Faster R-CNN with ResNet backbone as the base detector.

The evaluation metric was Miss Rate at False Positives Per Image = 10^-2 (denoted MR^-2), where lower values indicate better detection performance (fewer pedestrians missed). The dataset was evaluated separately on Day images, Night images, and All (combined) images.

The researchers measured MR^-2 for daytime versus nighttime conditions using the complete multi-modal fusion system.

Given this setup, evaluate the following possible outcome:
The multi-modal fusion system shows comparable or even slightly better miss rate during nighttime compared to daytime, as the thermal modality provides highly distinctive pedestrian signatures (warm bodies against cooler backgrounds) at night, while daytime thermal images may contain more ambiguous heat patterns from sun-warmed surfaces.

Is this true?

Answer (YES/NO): NO